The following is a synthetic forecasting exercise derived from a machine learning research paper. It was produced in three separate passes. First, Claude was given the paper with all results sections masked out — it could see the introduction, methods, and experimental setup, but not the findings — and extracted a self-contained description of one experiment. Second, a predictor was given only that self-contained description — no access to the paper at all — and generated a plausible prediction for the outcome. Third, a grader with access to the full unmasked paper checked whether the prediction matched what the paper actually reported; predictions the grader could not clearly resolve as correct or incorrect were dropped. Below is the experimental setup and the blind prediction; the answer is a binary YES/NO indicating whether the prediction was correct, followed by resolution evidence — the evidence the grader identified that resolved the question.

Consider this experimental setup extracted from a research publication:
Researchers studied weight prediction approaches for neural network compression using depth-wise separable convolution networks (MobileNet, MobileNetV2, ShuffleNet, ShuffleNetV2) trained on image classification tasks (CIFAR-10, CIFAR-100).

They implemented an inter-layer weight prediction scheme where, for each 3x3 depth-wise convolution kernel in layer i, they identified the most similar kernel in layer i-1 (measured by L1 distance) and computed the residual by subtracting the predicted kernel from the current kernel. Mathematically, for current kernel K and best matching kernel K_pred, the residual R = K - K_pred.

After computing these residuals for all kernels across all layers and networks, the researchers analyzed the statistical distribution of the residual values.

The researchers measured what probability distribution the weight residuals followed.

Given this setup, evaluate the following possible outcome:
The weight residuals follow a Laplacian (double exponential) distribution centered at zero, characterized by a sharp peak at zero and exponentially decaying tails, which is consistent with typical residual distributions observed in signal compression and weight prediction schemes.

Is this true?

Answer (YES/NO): YES